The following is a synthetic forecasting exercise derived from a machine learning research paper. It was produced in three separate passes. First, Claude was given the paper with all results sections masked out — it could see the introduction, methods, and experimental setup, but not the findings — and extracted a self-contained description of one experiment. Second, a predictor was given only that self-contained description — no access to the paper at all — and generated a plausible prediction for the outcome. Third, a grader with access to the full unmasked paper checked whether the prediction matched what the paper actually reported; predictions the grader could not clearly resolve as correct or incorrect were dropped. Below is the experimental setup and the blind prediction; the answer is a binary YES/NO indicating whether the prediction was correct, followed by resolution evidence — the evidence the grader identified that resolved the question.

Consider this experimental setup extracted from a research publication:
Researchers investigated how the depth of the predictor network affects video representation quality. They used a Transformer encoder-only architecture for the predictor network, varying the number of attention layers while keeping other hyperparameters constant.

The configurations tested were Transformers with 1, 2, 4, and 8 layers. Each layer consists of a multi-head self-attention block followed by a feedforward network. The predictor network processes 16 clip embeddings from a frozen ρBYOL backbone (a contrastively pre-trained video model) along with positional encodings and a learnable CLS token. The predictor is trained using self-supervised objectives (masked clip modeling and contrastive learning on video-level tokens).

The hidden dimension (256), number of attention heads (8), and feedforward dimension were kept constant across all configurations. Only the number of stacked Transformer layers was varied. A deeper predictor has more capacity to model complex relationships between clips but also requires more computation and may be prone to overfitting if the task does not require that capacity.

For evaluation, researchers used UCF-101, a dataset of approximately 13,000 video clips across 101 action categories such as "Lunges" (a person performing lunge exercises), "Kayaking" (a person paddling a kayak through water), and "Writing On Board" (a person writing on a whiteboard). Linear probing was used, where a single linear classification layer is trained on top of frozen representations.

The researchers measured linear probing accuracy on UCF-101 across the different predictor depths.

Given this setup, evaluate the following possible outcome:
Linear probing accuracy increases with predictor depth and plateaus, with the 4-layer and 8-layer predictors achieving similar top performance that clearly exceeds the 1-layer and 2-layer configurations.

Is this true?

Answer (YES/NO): NO